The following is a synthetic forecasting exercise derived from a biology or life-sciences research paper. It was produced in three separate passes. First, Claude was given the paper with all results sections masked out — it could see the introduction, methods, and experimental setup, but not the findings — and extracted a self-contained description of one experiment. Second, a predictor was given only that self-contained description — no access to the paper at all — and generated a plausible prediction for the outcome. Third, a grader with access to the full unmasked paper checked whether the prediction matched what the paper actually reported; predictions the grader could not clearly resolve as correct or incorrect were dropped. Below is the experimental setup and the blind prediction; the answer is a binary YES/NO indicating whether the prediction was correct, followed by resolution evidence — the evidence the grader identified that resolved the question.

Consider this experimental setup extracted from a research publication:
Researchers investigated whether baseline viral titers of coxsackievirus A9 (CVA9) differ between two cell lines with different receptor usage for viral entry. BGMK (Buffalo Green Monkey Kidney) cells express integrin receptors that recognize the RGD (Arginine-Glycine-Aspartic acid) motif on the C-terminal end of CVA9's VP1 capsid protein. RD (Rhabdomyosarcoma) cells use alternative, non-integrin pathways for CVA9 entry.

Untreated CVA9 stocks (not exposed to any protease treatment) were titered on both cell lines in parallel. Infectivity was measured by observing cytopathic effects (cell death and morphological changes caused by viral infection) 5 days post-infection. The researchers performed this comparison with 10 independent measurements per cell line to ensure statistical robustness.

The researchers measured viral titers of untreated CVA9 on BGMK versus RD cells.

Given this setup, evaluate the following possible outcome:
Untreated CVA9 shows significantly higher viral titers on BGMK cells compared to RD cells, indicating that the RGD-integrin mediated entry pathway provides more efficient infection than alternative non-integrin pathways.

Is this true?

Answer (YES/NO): NO